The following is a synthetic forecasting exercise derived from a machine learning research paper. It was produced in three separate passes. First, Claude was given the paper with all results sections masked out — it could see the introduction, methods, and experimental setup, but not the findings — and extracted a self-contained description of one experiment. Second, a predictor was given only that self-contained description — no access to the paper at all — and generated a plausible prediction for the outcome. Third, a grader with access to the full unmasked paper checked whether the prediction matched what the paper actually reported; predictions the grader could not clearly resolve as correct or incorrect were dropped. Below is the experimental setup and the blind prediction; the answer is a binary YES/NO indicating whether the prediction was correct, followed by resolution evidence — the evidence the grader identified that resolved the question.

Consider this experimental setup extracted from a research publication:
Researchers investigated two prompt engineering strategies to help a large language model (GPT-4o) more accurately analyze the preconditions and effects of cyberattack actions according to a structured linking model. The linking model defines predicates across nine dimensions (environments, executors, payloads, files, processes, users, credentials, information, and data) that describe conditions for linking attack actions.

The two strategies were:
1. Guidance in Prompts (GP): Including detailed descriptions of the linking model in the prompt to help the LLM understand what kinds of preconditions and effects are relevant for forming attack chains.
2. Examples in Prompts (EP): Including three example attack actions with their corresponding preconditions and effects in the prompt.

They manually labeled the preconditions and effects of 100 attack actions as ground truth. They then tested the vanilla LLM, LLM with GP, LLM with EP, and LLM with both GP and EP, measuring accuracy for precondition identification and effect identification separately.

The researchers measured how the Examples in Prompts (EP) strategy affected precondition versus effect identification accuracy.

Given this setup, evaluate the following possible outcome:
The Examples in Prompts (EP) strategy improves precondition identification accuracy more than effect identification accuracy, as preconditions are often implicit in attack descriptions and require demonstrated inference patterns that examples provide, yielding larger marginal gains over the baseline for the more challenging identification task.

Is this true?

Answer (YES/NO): NO